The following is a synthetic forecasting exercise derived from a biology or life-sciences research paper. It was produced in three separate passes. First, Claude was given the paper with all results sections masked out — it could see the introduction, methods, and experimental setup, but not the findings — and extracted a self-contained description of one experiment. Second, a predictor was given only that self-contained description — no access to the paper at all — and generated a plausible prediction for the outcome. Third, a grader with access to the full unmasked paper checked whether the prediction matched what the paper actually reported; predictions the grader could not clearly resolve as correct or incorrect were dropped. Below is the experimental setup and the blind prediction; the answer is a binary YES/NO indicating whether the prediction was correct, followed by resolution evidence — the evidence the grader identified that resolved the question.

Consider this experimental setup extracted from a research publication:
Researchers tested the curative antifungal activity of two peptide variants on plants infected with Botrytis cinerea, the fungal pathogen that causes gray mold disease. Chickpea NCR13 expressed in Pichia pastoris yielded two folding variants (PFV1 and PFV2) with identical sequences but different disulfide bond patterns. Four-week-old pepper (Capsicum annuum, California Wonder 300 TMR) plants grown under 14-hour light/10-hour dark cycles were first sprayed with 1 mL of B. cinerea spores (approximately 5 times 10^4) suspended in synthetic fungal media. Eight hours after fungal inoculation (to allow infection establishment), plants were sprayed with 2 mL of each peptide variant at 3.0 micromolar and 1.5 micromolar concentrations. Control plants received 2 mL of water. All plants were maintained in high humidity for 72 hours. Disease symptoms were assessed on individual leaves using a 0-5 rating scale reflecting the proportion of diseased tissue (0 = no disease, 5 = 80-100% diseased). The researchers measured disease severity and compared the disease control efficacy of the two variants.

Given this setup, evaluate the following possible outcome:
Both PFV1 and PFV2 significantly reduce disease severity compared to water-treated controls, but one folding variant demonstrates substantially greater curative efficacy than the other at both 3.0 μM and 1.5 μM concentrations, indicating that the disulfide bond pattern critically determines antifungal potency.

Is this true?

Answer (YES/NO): NO